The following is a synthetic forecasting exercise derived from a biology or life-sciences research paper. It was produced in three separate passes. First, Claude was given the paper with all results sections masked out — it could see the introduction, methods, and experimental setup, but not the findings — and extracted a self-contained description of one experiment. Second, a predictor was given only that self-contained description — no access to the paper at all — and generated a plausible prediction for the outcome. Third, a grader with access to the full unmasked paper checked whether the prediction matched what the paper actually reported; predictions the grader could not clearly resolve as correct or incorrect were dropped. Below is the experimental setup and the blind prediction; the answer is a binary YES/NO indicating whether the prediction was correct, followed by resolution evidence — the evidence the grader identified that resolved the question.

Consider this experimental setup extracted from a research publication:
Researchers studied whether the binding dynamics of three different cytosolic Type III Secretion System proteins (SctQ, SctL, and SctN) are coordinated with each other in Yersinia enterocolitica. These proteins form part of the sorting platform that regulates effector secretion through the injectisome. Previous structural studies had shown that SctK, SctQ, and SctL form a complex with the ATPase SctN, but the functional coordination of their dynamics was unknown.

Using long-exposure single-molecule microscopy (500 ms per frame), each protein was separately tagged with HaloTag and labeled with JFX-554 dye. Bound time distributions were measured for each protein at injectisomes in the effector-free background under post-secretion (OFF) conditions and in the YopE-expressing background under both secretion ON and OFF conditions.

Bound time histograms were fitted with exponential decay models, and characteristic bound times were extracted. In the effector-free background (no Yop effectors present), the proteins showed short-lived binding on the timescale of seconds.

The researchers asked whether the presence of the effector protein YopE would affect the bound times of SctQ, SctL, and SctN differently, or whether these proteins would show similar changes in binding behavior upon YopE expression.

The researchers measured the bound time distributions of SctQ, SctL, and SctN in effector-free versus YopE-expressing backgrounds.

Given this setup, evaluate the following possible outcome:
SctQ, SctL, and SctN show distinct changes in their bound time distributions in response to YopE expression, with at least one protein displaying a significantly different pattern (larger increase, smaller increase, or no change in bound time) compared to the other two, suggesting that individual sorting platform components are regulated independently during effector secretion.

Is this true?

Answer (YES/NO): NO